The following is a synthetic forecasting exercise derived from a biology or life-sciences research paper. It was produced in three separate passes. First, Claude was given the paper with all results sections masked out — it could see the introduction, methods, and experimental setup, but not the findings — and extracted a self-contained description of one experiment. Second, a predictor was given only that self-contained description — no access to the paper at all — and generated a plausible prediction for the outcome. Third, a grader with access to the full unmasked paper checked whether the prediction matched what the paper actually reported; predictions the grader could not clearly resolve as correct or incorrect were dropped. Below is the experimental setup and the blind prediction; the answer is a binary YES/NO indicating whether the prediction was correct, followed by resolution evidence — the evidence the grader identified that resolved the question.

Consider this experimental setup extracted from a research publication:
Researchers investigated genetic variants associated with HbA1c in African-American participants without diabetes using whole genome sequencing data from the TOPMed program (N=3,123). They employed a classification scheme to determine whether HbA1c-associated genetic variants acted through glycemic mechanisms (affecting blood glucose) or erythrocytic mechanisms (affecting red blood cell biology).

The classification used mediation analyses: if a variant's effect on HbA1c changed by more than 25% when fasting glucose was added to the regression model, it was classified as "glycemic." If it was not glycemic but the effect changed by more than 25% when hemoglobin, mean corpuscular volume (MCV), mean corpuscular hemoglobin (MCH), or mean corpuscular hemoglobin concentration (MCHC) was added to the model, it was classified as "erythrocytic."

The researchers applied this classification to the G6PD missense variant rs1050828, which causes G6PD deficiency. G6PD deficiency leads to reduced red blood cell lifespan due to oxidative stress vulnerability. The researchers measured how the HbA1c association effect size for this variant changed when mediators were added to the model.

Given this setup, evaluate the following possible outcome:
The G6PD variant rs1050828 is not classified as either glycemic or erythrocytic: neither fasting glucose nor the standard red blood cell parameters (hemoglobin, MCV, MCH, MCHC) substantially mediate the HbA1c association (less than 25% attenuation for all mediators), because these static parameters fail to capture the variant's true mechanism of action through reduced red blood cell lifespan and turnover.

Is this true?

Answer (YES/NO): NO